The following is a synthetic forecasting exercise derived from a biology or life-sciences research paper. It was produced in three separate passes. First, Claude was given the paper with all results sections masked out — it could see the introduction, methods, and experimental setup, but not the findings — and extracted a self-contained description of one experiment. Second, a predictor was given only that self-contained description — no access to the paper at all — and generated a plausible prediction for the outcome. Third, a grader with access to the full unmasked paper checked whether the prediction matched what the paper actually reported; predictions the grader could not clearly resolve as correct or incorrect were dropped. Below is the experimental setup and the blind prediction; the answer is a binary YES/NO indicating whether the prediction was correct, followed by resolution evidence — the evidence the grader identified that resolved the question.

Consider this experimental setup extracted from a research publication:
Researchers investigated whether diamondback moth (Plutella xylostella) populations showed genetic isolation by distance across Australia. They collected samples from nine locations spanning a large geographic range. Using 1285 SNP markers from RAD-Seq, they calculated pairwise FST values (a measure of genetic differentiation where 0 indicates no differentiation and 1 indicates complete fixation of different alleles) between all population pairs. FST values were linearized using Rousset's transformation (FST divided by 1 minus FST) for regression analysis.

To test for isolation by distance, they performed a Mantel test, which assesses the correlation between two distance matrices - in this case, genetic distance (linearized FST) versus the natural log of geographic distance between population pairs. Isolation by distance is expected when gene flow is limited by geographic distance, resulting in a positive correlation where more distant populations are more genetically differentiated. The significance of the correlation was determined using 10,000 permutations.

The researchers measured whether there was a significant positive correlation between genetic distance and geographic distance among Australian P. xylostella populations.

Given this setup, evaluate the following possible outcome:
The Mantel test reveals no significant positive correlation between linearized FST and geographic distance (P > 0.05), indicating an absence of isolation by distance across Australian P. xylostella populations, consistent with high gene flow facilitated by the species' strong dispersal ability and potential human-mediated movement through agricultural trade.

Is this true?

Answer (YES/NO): NO